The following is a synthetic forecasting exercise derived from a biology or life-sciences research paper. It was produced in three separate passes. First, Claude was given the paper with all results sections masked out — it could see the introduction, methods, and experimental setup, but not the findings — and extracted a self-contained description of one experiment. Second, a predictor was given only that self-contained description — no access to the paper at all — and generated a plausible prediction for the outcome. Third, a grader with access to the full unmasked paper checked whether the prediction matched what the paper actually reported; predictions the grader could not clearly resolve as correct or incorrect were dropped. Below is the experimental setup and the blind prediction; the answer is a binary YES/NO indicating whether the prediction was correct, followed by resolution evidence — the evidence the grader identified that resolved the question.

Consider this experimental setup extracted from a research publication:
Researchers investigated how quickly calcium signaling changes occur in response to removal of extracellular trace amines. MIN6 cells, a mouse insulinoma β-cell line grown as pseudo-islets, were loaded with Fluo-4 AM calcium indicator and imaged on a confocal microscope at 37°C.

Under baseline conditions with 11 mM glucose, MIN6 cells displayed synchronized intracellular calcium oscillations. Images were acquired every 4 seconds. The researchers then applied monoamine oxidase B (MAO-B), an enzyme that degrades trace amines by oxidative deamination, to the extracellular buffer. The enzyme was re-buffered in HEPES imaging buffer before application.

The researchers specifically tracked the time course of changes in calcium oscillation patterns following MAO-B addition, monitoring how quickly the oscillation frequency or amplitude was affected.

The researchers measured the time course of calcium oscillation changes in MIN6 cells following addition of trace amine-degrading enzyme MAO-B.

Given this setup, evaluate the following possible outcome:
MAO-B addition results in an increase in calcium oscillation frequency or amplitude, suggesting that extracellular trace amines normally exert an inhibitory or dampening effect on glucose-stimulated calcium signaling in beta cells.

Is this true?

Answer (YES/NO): NO